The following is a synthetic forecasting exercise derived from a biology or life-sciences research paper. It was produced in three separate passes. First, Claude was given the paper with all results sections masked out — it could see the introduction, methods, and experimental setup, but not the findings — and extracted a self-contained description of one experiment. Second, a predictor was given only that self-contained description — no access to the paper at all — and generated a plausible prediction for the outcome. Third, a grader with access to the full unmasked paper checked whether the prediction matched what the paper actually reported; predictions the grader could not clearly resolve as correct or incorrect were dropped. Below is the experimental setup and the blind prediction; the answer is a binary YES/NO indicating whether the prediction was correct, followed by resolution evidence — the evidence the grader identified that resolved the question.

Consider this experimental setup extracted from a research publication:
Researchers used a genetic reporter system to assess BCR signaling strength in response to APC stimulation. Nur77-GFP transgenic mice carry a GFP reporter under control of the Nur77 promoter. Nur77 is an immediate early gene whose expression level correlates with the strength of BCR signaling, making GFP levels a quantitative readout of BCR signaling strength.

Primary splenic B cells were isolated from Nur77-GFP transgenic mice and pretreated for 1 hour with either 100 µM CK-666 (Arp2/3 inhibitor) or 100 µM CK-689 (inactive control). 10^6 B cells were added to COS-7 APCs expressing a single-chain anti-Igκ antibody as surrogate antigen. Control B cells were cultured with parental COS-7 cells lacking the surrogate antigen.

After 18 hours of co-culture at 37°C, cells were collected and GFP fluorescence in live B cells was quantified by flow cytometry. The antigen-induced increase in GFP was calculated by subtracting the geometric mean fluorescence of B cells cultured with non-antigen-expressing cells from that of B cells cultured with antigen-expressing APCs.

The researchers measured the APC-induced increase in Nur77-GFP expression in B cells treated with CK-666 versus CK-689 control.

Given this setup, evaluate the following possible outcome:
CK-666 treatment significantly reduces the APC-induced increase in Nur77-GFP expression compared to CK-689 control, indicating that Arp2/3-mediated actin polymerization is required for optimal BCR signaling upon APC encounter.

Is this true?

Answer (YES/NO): YES